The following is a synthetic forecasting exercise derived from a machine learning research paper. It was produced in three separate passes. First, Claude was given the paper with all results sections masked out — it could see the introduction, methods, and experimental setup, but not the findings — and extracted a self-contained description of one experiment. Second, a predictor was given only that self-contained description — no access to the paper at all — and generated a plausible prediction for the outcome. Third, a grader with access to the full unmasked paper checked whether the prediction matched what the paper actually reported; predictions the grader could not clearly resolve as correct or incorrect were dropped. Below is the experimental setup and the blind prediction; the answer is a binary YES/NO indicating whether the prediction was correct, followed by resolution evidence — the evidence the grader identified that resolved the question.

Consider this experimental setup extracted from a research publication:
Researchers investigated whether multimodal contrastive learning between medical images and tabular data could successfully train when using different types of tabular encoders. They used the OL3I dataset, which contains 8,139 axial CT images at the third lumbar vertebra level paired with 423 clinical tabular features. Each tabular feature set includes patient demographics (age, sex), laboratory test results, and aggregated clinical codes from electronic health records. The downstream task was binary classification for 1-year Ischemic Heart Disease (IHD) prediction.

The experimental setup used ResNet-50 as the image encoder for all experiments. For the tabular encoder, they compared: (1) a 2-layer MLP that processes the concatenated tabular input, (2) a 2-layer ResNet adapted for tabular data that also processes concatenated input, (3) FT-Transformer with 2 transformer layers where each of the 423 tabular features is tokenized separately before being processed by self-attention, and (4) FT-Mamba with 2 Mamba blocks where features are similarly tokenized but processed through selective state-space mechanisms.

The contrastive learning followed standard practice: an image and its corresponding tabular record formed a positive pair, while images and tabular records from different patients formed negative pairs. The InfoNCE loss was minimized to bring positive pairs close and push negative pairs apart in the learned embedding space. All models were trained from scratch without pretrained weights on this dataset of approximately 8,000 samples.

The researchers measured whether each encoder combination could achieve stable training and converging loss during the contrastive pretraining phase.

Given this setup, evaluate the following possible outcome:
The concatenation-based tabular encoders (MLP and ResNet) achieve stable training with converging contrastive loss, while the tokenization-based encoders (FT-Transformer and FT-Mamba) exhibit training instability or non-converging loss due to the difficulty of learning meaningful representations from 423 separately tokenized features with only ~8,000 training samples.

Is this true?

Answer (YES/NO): NO